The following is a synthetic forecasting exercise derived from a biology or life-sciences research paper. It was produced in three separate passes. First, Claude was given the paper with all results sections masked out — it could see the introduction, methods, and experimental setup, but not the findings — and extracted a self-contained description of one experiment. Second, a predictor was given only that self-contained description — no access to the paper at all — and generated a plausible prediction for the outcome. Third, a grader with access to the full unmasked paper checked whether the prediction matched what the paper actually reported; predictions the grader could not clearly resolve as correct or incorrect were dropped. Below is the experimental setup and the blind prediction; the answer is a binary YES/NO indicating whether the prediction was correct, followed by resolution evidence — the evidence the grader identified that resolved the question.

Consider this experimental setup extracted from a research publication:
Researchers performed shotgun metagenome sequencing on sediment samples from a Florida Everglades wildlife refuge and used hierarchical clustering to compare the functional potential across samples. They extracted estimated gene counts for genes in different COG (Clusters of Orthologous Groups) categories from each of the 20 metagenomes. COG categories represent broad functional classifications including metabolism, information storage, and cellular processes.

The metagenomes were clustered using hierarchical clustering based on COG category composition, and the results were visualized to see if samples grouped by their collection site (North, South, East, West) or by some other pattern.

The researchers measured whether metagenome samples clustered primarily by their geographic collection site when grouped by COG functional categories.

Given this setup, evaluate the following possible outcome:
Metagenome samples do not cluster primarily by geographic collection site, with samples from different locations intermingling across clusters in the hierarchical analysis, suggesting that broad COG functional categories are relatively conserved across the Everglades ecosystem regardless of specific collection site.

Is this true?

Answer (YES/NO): NO